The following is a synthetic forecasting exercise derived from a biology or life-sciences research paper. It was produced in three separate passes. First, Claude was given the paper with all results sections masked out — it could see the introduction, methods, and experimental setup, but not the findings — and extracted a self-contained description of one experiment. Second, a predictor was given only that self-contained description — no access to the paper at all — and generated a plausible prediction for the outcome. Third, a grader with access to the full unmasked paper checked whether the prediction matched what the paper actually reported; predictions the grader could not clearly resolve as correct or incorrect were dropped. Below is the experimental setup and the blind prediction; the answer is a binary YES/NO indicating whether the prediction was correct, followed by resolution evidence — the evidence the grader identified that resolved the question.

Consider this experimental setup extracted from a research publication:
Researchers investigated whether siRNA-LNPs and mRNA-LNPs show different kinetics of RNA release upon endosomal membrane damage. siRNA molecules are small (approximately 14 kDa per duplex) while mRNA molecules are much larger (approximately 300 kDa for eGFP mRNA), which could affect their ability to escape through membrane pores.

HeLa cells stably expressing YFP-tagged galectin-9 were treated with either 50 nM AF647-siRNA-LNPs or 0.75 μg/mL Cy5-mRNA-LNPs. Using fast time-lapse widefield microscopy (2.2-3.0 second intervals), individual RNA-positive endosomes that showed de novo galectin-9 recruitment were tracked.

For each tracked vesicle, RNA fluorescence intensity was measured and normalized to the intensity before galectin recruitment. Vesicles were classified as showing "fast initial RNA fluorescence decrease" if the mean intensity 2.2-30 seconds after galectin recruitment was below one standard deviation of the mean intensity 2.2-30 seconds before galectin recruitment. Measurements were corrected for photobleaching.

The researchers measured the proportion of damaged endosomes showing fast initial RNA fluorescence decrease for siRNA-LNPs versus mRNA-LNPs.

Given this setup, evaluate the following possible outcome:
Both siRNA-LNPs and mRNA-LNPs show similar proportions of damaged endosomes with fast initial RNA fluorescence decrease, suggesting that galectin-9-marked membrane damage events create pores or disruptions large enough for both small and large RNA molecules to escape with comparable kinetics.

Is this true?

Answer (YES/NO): NO